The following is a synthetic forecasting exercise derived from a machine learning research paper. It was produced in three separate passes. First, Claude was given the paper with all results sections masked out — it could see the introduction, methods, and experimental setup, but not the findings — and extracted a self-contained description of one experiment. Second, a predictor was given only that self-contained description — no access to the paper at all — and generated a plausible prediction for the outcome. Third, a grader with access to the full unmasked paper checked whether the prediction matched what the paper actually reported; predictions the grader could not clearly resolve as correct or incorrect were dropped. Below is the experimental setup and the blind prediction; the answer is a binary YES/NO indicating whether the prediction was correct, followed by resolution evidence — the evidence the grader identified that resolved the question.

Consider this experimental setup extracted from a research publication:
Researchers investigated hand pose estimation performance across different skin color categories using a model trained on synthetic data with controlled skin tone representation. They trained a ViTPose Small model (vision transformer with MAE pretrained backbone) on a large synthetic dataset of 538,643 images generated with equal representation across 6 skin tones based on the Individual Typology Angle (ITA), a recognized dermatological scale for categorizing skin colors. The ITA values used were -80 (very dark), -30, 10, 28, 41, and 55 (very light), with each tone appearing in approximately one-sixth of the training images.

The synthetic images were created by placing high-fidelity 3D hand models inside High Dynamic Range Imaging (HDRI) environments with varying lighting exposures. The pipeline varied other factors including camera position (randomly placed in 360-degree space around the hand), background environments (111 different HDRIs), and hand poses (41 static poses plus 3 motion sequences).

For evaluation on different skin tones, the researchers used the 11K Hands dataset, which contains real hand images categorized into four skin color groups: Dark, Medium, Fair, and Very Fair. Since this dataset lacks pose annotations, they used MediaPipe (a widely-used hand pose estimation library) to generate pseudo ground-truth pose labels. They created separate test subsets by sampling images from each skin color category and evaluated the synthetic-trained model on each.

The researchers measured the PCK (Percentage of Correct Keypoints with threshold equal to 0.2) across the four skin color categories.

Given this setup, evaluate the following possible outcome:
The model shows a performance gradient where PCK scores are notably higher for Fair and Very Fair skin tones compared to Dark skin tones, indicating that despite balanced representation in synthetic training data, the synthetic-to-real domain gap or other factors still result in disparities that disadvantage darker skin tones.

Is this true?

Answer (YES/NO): NO